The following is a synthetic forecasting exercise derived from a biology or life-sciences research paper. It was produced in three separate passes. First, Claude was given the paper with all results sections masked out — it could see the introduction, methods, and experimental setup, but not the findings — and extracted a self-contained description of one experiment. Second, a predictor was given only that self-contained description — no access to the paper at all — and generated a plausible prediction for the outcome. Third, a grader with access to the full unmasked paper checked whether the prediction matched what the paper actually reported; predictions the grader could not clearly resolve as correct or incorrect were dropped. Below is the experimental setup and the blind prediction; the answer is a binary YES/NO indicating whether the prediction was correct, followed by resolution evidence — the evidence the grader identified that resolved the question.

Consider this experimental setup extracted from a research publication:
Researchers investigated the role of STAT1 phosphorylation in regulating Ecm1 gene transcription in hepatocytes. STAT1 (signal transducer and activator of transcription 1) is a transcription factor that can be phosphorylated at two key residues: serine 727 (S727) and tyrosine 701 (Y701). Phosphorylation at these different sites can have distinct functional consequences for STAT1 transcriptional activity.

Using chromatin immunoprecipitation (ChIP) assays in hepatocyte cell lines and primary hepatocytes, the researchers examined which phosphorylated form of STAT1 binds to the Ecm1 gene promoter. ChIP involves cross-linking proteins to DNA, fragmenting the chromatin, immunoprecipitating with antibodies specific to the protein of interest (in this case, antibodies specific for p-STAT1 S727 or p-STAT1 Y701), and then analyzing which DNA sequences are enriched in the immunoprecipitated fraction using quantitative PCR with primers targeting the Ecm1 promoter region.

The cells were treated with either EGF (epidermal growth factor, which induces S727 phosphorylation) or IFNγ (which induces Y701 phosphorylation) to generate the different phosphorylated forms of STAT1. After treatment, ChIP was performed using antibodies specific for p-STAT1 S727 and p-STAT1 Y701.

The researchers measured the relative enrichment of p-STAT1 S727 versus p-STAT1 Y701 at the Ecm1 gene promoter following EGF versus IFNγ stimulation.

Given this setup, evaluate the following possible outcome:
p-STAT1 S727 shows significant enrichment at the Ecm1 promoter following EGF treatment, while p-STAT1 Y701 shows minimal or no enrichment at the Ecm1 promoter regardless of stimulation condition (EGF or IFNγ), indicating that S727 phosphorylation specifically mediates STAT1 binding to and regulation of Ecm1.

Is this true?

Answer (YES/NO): YES